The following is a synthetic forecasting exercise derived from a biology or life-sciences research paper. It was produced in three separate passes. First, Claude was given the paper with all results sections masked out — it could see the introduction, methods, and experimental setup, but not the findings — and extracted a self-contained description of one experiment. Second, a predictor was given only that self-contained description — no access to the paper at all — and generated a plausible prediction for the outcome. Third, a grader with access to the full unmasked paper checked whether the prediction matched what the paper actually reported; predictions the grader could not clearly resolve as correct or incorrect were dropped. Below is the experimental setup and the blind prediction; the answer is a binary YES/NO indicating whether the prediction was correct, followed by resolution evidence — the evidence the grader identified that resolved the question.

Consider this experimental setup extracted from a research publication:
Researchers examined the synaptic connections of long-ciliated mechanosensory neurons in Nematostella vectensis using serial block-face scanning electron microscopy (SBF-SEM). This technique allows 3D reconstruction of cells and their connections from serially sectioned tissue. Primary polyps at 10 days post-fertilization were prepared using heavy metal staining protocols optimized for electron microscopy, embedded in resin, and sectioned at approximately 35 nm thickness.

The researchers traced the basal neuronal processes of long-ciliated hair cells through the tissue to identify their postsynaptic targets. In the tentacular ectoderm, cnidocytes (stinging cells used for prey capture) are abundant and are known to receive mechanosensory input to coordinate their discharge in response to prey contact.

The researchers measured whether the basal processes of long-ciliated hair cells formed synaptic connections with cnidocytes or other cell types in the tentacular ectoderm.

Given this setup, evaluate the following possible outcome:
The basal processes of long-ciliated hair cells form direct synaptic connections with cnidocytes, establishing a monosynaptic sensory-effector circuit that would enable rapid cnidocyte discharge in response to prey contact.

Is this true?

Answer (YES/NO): YES